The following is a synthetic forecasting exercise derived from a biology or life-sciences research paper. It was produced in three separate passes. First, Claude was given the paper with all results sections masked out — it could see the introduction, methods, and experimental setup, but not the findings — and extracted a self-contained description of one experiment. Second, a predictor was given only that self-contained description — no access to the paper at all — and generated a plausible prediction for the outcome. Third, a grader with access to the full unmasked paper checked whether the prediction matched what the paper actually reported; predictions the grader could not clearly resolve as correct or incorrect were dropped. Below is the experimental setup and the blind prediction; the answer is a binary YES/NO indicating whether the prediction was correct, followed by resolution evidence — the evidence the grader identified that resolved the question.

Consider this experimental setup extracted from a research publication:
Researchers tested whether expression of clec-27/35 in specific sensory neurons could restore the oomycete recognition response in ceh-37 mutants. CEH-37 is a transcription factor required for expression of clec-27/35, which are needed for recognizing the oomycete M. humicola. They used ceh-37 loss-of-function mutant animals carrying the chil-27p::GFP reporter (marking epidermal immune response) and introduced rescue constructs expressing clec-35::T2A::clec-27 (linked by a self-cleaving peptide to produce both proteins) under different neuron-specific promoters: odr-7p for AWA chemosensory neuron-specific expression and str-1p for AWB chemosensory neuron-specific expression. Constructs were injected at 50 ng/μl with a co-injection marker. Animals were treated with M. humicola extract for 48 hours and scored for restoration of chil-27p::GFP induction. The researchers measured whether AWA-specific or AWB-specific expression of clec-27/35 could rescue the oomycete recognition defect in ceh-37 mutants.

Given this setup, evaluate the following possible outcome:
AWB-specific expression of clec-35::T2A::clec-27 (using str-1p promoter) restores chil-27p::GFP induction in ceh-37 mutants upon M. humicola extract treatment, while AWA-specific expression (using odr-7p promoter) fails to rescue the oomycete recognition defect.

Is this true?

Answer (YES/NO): NO